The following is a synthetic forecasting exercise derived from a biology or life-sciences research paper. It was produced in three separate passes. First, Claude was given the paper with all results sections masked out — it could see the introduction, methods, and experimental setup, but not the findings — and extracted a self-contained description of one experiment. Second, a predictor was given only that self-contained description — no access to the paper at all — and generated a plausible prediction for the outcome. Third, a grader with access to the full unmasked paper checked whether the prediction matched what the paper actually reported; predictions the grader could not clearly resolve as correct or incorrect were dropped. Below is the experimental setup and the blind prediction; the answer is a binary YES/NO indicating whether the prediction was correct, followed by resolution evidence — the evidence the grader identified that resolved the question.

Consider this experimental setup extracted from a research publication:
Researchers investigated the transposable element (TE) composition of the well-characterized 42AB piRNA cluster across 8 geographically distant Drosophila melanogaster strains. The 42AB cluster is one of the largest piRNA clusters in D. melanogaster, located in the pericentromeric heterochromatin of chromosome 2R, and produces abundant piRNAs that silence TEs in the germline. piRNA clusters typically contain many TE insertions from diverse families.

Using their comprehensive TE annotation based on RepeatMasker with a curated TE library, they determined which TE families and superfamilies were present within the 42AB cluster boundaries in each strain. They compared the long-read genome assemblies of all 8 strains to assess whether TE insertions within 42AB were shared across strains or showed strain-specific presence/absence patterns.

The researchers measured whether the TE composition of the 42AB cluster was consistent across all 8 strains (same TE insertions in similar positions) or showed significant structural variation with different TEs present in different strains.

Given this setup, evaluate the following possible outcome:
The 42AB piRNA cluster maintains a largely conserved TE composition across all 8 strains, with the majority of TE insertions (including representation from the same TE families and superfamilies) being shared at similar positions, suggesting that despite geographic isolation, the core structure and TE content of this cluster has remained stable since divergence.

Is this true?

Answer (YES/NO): NO